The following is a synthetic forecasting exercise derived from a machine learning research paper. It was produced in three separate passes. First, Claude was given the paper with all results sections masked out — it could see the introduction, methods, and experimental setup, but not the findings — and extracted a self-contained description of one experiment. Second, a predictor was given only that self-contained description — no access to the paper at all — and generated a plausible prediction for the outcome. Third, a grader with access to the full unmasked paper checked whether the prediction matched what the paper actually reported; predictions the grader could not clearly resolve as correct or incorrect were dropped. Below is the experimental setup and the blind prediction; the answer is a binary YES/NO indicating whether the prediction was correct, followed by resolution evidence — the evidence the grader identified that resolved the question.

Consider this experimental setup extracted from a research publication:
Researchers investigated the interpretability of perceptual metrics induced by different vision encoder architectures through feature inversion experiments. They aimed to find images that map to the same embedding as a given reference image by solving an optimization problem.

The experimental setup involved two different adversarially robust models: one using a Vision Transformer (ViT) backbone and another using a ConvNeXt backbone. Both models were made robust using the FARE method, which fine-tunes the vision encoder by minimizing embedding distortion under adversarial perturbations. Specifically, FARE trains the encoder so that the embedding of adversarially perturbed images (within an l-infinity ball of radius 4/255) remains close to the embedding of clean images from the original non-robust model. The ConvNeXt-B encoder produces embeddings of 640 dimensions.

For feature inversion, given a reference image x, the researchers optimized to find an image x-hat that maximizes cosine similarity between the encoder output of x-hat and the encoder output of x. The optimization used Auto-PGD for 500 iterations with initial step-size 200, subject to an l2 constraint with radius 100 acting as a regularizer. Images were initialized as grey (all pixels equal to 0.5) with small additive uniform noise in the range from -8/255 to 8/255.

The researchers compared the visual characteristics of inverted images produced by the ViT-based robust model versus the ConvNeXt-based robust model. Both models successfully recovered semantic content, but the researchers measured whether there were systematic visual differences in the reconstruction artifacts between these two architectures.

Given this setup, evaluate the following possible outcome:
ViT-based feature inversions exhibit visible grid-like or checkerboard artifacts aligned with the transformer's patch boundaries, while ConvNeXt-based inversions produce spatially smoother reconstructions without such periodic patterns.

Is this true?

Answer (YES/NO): YES